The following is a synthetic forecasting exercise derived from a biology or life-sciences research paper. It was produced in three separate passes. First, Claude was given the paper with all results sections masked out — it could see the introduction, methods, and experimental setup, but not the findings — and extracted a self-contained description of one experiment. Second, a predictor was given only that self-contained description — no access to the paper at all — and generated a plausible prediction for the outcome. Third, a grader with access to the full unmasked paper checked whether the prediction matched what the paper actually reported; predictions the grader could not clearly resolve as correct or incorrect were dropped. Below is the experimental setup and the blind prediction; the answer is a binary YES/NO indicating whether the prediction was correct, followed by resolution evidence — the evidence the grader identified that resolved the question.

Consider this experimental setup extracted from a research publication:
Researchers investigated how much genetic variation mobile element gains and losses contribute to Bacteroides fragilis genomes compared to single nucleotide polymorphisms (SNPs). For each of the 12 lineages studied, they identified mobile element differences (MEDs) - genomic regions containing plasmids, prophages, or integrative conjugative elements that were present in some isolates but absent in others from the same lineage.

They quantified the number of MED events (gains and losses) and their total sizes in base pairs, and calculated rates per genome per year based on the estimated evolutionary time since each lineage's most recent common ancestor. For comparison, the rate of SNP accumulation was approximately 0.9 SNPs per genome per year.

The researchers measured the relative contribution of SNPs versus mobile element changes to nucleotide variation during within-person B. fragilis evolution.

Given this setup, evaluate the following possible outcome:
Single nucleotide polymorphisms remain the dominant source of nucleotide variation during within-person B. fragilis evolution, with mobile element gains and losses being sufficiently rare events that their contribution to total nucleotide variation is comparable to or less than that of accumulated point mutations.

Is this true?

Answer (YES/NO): NO